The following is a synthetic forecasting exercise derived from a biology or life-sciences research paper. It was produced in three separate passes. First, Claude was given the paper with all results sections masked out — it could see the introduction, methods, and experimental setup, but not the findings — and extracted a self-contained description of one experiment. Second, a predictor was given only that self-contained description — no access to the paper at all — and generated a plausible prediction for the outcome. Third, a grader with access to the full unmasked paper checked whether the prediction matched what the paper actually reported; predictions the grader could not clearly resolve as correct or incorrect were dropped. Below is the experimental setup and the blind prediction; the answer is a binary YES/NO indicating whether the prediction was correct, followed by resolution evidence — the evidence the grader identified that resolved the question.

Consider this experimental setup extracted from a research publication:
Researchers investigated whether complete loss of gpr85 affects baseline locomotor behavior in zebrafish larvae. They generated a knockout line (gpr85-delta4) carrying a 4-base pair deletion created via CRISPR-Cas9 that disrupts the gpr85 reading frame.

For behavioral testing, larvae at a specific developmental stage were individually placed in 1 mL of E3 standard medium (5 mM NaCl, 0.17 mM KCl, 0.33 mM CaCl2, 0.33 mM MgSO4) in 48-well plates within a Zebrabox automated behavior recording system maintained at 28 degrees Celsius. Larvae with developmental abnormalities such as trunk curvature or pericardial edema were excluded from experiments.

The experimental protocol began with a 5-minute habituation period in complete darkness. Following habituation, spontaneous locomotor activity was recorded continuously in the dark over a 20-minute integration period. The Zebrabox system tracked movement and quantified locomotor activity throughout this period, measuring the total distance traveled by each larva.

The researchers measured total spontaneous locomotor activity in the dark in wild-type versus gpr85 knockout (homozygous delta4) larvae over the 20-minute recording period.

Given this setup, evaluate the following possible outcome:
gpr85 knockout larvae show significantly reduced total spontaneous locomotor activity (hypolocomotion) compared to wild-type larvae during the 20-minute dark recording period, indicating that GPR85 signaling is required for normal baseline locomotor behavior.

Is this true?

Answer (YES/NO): NO